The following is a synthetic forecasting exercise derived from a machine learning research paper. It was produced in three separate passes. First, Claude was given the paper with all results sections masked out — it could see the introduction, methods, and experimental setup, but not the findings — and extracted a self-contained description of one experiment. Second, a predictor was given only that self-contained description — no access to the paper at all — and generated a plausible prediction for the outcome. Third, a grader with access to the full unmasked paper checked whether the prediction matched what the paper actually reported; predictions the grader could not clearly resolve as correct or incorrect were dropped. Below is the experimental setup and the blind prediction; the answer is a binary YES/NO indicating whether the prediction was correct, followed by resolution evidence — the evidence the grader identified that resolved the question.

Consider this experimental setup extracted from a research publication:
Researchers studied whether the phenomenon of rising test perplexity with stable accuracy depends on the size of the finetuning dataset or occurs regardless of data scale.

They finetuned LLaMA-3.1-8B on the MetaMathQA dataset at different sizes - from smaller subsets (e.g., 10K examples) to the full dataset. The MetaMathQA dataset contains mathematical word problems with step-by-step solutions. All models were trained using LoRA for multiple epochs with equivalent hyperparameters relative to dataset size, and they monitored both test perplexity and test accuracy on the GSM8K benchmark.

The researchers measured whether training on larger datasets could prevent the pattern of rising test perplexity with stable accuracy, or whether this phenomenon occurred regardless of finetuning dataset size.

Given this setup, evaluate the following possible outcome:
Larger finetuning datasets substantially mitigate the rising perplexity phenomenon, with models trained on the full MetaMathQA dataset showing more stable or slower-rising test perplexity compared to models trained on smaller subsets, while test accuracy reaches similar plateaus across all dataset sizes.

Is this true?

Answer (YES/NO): NO